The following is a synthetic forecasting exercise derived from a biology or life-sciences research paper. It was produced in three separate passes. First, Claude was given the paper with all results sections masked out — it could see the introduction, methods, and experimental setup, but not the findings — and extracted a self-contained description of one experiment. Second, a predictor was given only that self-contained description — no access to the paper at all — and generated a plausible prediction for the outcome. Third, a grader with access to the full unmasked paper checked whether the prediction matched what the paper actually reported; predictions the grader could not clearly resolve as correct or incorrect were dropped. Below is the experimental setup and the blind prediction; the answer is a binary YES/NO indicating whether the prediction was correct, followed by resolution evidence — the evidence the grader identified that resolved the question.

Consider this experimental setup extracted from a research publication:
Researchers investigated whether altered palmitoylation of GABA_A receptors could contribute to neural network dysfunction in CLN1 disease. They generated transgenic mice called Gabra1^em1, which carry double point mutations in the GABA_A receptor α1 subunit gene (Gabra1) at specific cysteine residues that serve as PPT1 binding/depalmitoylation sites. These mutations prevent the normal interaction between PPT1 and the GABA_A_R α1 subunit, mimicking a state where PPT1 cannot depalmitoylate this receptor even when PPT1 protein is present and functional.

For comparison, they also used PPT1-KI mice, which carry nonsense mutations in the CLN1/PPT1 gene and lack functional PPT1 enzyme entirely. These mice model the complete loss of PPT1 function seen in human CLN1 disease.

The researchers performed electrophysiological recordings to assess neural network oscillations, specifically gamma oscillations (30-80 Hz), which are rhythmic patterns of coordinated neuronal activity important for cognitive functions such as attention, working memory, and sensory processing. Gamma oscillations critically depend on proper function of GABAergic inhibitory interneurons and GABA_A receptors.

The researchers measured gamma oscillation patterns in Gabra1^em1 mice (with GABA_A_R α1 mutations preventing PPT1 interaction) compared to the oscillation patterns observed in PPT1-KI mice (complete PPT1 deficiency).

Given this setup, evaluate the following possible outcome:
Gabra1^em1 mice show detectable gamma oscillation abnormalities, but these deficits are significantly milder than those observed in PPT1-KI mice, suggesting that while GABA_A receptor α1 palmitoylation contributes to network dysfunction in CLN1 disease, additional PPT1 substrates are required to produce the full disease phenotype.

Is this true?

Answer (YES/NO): NO